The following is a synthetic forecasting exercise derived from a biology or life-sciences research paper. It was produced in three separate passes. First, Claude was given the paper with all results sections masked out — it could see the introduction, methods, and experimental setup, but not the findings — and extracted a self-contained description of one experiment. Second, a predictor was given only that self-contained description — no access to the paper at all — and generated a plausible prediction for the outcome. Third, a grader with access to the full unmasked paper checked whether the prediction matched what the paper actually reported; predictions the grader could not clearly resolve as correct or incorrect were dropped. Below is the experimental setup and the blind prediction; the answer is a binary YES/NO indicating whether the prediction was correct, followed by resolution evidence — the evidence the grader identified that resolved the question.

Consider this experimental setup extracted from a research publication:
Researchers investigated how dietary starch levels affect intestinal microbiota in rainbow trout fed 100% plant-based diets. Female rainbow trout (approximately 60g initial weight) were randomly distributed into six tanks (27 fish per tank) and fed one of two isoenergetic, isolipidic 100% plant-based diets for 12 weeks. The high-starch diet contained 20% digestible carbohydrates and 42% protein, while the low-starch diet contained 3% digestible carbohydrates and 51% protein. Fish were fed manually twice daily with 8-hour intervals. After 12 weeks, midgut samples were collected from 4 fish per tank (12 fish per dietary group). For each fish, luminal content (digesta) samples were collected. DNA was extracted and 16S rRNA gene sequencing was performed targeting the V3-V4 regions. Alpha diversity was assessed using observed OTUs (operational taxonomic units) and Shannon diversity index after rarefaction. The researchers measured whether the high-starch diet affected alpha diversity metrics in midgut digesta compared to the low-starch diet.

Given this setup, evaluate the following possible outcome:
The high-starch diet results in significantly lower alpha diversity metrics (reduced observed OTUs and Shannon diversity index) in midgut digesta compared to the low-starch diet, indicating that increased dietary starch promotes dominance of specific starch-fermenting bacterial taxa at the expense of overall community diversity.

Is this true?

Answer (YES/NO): YES